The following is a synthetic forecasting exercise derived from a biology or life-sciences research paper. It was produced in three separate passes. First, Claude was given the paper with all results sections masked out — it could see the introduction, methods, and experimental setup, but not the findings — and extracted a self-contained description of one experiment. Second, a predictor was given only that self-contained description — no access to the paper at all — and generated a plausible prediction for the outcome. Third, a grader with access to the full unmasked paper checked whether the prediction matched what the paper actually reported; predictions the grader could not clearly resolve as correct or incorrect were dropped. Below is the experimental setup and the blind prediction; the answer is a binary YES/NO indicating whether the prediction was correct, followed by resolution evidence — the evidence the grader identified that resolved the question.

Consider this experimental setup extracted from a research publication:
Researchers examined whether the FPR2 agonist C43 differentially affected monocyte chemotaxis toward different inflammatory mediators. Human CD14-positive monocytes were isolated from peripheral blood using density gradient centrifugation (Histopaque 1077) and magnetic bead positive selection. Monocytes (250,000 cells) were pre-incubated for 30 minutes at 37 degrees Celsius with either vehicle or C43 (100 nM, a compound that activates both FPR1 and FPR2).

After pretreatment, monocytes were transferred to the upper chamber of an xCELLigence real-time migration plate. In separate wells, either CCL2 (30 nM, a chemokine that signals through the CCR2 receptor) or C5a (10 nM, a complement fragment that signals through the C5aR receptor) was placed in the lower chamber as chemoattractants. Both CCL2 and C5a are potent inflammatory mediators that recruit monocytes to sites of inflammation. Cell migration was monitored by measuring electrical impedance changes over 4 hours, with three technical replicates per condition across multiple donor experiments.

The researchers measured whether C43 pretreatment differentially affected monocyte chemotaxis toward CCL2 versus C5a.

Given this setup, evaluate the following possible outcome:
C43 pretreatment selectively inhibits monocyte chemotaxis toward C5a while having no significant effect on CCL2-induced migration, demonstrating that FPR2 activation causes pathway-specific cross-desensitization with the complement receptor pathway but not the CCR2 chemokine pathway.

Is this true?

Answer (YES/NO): NO